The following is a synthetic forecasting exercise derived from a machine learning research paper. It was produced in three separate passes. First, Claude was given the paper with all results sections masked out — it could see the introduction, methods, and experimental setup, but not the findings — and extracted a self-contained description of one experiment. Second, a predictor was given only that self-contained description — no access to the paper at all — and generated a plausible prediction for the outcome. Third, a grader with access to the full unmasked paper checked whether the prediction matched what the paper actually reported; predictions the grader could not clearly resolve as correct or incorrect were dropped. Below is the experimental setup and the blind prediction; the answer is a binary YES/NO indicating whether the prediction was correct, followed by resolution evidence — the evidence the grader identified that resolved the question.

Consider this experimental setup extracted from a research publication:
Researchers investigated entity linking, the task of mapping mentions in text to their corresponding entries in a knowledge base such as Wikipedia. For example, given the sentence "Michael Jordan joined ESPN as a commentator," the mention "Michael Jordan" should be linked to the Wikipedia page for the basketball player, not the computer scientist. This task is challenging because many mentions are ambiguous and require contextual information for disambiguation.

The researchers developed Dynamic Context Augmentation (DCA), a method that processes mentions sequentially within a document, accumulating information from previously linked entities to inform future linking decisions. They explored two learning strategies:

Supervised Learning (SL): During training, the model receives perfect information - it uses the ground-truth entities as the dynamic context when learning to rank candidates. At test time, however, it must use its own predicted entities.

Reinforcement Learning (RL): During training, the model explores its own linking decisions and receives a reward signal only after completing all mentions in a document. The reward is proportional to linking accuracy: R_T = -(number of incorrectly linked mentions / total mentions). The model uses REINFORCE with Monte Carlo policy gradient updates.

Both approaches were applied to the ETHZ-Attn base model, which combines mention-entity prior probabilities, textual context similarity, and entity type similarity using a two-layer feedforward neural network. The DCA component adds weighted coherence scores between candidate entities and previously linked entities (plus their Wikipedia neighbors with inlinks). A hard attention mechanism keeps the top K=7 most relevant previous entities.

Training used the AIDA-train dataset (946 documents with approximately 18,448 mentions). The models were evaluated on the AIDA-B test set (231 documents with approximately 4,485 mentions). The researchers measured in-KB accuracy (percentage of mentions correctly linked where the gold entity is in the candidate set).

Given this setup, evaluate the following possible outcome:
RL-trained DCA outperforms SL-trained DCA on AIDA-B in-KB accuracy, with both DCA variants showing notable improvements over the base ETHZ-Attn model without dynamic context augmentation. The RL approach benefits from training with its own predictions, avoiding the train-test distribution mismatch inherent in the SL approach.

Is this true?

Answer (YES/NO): NO